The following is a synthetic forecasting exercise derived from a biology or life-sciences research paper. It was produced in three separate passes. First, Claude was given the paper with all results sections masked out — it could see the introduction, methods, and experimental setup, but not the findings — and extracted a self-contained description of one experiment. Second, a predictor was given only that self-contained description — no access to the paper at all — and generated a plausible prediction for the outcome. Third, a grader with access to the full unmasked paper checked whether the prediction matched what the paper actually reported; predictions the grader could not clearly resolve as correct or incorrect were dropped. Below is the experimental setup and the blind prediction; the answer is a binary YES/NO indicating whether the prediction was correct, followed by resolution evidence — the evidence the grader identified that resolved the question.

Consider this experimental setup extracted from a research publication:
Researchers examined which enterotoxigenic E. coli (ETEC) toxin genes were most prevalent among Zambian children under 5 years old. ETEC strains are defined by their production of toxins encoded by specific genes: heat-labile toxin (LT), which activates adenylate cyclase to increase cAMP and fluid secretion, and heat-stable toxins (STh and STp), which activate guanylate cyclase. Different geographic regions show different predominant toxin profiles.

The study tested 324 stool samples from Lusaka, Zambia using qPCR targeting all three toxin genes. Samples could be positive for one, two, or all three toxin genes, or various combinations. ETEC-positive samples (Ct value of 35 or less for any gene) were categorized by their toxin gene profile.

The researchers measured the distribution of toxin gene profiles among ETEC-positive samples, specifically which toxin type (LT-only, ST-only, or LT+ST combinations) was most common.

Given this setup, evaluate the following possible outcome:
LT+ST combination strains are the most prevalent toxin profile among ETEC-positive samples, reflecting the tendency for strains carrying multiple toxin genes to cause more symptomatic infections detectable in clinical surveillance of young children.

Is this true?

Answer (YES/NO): NO